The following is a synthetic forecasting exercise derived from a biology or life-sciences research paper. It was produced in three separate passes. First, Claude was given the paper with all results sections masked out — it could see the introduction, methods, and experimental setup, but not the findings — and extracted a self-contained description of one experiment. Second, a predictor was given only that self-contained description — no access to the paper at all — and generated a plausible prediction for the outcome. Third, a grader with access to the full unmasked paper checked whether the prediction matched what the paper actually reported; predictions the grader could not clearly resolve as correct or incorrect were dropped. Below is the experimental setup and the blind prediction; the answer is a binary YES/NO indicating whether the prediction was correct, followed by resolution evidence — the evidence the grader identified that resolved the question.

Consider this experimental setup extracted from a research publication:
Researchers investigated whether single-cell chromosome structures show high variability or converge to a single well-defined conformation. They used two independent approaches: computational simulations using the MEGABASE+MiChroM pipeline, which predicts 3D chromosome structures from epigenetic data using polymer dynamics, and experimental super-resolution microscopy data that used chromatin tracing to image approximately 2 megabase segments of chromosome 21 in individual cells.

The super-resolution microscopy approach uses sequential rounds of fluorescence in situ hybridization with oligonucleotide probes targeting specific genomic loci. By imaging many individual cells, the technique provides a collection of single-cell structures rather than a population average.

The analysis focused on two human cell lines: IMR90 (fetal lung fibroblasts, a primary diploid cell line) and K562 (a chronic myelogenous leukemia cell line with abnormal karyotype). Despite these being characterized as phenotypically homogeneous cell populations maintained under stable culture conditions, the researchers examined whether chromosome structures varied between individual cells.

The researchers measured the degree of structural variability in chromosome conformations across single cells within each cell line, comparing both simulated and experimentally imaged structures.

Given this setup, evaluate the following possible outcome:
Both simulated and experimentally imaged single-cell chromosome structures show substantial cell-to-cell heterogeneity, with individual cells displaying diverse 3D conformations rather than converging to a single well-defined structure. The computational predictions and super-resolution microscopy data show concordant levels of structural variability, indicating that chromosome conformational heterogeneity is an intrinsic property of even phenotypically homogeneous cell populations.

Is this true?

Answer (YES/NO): YES